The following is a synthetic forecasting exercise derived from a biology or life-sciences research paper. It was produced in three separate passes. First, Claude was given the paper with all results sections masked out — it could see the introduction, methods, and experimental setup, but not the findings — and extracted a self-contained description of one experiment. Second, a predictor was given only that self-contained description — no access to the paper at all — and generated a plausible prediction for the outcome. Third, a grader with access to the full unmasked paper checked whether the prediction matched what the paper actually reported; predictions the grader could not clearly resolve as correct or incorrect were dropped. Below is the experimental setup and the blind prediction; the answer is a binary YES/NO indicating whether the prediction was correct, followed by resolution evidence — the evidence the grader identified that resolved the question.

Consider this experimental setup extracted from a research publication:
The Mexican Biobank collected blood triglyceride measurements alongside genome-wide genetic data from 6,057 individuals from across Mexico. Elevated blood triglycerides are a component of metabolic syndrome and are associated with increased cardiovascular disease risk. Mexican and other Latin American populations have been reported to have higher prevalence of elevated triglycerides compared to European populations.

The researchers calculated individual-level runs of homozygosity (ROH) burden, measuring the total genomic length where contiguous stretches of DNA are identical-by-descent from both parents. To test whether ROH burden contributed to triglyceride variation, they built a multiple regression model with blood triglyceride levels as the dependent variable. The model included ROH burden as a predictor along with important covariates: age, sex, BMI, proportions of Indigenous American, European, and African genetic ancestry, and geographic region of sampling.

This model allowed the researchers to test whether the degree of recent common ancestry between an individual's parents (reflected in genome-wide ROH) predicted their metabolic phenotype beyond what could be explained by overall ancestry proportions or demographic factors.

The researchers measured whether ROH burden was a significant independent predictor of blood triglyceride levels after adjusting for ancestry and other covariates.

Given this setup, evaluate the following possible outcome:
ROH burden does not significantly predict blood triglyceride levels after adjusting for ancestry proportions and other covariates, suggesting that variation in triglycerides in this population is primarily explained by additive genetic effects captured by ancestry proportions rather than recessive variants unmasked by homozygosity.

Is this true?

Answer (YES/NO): NO